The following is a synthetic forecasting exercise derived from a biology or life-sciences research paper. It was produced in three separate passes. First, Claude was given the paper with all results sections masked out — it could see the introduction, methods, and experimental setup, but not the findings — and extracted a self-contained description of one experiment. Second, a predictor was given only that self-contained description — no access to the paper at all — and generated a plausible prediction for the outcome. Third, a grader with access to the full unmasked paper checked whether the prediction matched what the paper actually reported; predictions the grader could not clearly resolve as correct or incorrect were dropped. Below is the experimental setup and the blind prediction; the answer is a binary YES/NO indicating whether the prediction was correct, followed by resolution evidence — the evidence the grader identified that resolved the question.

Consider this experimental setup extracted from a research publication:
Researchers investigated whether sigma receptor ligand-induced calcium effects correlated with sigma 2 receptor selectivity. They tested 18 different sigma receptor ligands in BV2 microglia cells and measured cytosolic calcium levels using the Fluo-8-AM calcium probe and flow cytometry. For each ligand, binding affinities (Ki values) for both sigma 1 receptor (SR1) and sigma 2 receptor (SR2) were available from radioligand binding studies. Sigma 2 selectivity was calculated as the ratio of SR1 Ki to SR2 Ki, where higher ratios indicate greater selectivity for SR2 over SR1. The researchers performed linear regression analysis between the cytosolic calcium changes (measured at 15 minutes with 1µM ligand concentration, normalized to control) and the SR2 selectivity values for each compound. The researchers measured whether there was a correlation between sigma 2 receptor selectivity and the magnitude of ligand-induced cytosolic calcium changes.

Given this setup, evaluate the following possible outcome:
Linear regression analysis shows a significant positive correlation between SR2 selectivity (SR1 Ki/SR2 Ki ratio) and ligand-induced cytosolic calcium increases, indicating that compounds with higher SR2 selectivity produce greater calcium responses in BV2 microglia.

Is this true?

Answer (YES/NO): NO